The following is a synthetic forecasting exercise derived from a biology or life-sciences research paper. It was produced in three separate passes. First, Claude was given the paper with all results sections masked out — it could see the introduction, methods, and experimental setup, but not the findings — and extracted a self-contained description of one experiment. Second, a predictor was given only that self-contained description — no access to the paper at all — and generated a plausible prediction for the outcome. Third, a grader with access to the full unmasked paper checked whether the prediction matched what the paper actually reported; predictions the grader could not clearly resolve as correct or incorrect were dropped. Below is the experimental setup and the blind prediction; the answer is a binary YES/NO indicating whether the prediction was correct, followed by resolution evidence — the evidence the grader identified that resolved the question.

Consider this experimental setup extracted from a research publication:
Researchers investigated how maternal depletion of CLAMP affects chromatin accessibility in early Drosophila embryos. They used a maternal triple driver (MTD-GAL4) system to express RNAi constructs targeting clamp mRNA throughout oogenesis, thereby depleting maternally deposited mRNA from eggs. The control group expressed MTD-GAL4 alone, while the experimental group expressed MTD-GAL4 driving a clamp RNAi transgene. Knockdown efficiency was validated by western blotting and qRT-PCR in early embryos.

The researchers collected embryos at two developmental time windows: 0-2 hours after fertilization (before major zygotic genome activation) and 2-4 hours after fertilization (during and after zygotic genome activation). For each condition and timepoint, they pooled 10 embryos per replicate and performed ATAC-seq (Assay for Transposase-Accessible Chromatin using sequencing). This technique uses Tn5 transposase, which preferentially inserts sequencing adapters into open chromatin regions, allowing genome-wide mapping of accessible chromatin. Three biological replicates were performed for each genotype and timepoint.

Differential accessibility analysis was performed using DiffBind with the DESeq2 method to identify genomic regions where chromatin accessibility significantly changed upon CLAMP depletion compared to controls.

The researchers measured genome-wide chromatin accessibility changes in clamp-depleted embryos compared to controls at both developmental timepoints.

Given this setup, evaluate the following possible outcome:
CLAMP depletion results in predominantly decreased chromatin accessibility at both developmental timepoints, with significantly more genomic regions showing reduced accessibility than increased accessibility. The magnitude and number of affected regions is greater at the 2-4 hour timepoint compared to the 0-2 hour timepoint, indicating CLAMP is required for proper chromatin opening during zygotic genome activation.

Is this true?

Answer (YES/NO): NO